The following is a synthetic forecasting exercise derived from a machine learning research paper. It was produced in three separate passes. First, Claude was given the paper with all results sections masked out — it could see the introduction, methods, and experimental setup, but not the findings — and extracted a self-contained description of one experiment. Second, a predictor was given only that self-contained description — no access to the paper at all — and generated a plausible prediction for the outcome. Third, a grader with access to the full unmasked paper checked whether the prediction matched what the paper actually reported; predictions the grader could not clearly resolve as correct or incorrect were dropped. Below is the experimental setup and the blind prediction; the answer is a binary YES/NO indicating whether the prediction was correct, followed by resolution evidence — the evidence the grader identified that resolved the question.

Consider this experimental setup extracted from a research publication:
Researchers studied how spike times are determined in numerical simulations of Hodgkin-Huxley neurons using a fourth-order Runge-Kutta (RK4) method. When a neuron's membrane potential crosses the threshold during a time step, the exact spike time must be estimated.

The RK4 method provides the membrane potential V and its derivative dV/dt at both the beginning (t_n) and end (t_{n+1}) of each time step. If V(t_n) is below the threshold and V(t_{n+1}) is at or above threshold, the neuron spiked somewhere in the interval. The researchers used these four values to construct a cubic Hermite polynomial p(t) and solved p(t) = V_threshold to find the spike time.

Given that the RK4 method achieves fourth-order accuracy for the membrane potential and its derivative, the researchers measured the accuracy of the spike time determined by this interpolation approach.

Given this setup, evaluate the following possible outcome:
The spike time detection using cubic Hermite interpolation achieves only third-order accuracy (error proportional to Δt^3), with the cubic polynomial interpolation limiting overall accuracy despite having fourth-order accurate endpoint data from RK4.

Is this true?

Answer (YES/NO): NO